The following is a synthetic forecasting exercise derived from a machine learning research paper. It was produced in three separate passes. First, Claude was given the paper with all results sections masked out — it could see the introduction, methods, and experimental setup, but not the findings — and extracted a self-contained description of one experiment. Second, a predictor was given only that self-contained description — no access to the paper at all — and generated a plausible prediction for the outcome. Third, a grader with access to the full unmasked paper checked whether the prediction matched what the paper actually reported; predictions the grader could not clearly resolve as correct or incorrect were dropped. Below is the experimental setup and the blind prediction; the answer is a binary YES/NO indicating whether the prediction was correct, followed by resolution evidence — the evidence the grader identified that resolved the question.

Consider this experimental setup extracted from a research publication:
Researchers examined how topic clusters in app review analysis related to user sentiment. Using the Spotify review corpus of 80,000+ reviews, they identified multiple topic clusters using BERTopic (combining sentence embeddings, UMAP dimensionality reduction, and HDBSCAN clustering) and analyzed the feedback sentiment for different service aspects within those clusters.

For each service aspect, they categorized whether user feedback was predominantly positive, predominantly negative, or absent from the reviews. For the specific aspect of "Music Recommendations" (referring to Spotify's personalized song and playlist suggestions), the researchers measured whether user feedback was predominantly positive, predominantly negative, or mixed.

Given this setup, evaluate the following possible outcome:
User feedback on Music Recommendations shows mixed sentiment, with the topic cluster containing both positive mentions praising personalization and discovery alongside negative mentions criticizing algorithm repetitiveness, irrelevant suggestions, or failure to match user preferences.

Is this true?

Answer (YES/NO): NO